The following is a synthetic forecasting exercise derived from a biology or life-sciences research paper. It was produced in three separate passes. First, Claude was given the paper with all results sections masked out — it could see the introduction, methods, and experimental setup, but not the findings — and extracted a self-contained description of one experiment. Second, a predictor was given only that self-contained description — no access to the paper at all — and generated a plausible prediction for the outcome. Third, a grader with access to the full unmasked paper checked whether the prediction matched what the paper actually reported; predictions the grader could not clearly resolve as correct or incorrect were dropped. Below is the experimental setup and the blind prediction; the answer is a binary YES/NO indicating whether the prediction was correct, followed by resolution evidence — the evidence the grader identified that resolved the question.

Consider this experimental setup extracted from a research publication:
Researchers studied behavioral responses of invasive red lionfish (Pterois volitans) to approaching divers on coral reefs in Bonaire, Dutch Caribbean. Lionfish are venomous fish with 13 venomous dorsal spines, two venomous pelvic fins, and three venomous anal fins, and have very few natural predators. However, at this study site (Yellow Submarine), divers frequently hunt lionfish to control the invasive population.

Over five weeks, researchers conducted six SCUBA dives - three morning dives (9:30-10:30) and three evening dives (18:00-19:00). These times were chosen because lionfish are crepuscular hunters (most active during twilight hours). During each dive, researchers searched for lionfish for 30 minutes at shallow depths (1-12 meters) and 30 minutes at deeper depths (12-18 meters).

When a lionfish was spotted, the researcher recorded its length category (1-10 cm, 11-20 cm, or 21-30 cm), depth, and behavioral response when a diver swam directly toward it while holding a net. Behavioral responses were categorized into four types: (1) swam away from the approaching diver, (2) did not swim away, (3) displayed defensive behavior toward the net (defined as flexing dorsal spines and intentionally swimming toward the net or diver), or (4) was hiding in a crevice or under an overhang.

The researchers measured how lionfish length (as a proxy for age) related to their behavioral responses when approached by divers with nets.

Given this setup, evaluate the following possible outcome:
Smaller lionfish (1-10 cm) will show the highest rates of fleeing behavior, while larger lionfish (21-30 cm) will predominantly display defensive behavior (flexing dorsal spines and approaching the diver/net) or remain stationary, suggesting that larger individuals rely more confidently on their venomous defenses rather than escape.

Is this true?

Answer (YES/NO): NO